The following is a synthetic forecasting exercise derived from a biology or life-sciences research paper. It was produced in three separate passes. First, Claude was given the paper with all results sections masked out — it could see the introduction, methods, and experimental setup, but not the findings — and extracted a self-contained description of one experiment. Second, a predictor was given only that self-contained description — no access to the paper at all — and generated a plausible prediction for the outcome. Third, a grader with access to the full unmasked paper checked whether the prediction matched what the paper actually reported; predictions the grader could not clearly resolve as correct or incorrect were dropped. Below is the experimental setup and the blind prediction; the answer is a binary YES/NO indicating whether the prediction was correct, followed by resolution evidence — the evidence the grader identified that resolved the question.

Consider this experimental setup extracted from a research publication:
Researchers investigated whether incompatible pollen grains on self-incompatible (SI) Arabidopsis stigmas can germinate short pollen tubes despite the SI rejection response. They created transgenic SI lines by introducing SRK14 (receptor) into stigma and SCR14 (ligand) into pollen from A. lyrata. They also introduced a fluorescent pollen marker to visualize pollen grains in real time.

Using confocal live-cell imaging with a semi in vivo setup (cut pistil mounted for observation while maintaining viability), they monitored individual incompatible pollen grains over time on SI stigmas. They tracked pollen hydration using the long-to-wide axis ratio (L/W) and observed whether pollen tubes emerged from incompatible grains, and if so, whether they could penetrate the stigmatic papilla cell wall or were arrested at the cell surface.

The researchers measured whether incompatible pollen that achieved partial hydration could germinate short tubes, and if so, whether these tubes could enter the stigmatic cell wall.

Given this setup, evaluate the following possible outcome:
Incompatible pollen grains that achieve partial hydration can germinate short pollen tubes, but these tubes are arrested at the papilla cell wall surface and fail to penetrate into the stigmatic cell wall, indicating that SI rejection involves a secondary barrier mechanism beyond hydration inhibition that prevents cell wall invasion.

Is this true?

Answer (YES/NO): YES